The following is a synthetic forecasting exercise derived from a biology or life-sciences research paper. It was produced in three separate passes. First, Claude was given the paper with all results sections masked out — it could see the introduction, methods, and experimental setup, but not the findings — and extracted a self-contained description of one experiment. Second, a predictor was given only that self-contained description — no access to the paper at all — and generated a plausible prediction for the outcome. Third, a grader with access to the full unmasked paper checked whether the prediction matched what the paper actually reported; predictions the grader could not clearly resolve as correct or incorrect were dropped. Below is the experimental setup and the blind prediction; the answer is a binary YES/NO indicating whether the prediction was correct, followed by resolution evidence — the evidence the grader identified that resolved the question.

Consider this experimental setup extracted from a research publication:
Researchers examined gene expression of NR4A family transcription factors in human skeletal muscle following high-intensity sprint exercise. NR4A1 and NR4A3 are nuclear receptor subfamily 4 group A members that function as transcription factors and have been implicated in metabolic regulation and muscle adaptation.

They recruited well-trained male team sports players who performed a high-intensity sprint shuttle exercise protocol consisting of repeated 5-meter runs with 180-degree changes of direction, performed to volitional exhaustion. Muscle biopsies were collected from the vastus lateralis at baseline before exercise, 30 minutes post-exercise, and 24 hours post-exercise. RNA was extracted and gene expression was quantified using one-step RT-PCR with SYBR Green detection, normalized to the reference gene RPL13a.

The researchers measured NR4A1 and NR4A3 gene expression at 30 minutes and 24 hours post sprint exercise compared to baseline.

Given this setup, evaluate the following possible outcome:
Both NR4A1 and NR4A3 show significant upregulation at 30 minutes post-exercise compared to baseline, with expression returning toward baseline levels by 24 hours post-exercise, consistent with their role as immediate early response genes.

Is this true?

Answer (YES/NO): NO